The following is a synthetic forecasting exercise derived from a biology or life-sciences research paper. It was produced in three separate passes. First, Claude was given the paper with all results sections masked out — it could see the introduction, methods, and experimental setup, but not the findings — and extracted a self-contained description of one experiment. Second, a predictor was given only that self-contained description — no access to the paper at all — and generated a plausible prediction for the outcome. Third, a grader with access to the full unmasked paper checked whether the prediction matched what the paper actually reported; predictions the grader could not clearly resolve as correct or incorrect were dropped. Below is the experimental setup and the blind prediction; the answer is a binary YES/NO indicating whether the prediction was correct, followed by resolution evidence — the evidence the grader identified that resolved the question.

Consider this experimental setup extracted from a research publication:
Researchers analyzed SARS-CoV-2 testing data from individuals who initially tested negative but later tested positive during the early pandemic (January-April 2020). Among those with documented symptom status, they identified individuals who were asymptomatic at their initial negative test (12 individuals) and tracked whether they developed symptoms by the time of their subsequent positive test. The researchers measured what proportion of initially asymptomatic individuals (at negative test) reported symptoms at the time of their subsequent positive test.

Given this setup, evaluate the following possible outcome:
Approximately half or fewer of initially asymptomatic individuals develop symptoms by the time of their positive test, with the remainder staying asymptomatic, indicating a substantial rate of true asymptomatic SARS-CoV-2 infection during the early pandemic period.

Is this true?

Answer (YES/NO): NO